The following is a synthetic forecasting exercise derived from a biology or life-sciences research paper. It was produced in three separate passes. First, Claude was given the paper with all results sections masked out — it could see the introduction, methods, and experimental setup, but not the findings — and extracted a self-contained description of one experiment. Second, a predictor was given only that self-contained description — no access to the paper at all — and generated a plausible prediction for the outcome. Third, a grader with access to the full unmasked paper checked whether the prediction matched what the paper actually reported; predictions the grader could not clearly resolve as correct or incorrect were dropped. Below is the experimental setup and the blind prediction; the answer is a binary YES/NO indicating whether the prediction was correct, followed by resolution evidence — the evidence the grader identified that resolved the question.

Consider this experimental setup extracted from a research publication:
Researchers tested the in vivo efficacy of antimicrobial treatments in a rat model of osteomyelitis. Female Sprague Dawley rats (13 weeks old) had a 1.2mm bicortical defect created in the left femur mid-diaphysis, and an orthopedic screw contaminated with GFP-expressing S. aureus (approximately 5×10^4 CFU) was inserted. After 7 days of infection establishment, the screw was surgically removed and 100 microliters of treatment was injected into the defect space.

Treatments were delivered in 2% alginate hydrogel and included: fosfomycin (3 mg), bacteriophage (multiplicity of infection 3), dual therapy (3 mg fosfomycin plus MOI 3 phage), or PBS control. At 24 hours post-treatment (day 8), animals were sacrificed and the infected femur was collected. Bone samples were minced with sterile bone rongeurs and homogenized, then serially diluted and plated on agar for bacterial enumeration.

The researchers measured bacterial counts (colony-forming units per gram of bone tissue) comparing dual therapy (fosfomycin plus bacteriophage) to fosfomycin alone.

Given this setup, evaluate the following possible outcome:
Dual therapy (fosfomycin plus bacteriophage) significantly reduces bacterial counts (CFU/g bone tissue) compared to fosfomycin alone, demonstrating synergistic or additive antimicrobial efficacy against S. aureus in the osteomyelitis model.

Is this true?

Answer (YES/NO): NO